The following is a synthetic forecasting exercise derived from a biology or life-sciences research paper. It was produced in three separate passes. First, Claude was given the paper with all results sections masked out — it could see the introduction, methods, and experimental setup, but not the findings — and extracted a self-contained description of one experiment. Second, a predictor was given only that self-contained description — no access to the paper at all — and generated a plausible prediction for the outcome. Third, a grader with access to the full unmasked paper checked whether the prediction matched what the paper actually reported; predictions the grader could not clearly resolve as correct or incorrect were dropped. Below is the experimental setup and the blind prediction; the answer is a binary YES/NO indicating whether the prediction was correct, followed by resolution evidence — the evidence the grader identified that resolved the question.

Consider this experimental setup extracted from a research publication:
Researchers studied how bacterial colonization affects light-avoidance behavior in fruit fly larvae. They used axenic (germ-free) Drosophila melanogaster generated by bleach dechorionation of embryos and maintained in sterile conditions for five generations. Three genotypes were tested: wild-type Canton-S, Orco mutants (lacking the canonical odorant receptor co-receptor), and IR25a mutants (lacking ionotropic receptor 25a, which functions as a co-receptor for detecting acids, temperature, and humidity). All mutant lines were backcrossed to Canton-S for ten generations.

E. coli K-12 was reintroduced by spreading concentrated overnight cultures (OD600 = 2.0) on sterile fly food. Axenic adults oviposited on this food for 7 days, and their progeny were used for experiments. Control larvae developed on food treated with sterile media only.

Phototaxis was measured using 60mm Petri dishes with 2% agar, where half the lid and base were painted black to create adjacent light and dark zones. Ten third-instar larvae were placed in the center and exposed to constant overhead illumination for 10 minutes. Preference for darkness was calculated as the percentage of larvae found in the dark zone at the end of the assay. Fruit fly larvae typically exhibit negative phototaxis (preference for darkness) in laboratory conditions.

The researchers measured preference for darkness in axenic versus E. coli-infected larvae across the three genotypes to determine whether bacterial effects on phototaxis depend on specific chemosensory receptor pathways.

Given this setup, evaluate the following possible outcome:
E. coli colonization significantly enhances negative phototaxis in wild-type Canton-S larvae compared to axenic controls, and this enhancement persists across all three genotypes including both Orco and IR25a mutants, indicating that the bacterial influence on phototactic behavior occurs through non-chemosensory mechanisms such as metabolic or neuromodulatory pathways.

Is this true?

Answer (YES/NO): NO